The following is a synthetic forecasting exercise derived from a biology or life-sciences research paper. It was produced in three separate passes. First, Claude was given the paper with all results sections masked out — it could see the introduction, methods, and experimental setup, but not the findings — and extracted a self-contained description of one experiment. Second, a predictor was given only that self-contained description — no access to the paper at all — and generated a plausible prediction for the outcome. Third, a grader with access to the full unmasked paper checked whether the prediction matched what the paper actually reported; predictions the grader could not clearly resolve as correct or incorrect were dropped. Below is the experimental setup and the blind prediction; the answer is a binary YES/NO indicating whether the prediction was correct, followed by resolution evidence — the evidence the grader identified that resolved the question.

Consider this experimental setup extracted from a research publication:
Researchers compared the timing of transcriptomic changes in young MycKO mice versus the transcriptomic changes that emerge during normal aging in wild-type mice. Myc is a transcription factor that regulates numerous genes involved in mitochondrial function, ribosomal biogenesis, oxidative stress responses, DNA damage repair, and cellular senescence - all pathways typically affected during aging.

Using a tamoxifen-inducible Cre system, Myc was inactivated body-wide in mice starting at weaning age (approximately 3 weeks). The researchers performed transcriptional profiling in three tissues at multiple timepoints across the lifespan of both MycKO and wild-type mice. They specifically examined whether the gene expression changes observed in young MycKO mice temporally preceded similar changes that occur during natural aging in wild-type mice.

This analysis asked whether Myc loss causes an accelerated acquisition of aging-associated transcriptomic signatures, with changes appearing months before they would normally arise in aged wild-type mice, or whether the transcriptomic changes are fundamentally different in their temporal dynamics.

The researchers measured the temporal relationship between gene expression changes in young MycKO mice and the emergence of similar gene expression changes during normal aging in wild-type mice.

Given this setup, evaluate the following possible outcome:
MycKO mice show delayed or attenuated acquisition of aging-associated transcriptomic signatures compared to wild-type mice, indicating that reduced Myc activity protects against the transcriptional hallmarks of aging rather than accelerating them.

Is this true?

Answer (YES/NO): NO